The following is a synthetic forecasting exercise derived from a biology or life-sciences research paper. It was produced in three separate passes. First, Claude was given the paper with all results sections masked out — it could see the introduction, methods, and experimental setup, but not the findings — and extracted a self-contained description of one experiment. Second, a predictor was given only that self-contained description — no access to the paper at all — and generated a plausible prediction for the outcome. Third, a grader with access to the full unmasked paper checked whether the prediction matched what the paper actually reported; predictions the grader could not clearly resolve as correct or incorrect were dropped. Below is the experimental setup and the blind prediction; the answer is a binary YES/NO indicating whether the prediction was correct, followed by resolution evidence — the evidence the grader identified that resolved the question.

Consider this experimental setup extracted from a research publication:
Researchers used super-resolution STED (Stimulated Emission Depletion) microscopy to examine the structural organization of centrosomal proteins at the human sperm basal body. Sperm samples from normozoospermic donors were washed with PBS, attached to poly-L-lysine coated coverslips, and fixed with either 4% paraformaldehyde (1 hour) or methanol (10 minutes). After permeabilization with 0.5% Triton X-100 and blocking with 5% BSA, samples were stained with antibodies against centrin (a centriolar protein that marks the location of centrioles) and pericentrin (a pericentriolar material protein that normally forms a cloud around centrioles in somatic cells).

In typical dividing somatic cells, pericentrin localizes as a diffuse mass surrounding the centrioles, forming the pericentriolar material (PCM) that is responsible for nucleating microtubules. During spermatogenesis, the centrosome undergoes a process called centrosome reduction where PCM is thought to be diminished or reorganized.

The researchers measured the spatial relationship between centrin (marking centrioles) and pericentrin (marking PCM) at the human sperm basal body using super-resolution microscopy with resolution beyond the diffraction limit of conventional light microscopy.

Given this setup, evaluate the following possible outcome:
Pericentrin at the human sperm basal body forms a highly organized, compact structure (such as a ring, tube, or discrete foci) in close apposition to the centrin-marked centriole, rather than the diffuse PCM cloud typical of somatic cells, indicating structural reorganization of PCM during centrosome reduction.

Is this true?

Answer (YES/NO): NO